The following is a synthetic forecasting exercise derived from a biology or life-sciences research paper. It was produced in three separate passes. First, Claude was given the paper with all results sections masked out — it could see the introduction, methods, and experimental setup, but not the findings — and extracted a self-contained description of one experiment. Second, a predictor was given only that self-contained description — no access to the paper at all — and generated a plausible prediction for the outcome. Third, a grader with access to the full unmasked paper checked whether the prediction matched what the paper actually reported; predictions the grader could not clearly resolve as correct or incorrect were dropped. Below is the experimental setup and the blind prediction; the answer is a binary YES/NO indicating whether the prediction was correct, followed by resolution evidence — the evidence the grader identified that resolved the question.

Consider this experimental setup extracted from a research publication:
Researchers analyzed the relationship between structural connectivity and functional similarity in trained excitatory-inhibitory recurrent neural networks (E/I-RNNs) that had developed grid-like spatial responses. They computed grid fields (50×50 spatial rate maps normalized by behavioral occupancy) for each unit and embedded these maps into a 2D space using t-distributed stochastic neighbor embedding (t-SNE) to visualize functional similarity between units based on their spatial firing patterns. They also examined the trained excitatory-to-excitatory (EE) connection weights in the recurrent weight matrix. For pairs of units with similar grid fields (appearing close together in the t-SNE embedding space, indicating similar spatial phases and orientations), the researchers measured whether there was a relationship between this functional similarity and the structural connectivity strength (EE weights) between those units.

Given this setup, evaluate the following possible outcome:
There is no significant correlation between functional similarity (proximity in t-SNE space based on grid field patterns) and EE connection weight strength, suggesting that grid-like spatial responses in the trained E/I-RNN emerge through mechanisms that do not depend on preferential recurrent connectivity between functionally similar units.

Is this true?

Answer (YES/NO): NO